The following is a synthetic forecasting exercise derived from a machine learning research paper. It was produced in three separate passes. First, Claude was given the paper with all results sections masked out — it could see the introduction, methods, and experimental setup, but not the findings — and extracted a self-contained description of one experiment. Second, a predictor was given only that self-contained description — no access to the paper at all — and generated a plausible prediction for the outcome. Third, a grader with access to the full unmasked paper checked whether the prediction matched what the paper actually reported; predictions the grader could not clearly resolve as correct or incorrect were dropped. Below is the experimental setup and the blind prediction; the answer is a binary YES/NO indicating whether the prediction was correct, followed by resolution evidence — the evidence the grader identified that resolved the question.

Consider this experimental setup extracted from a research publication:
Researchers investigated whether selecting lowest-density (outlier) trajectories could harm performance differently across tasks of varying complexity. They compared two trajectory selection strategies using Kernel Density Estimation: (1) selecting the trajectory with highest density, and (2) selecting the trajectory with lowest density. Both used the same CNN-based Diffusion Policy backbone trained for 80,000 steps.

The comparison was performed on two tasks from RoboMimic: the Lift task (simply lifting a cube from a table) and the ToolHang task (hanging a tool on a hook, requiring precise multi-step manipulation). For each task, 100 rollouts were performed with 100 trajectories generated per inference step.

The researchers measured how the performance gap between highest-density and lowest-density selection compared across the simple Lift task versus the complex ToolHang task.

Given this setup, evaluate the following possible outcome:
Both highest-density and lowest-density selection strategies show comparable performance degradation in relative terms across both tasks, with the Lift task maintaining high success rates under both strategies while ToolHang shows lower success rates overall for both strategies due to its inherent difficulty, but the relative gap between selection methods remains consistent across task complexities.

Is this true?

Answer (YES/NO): NO